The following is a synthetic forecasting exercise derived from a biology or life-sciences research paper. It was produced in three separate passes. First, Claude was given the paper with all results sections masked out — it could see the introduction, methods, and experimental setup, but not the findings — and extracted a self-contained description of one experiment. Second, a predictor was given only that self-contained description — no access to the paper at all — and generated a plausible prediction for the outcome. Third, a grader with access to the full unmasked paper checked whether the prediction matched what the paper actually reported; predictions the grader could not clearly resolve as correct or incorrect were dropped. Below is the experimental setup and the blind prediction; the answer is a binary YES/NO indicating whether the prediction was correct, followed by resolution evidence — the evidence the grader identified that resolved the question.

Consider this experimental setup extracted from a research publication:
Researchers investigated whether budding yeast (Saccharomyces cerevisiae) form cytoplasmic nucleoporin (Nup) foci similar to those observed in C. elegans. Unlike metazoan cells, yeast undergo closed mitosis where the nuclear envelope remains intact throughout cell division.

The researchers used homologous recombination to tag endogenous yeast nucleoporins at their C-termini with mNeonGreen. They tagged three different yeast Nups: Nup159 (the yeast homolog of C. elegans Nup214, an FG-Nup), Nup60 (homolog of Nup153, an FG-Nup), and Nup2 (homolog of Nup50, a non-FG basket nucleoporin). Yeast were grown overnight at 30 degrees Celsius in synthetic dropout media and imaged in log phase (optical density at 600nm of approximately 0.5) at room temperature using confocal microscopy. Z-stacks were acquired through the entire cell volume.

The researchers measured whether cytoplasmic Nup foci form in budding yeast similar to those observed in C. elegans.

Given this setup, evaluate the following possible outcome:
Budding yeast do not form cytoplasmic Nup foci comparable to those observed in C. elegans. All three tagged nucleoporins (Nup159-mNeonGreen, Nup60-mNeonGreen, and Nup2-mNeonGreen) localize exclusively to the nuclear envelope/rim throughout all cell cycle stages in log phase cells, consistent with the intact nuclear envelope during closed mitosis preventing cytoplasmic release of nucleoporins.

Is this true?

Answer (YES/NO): NO